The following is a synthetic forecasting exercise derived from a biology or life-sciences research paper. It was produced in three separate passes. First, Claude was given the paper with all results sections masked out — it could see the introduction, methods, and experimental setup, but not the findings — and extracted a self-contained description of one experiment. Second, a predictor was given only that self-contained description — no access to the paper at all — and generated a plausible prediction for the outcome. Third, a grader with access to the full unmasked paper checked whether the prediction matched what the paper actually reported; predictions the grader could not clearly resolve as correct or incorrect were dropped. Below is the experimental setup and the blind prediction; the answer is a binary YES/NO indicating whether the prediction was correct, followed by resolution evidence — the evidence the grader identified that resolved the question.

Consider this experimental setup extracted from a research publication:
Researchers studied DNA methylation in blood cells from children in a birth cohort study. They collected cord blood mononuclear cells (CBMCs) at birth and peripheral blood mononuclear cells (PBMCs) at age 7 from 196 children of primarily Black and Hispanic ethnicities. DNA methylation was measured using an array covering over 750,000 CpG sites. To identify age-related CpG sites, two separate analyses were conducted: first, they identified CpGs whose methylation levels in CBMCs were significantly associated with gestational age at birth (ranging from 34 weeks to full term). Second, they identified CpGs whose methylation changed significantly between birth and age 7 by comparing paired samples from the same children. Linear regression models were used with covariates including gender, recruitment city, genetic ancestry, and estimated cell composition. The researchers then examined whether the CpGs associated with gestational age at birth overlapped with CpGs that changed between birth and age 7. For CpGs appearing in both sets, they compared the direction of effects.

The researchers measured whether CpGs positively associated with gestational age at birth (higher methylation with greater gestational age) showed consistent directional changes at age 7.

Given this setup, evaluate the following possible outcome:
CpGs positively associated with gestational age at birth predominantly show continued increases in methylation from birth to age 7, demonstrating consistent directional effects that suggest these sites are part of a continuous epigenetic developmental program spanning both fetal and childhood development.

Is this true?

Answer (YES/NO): YES